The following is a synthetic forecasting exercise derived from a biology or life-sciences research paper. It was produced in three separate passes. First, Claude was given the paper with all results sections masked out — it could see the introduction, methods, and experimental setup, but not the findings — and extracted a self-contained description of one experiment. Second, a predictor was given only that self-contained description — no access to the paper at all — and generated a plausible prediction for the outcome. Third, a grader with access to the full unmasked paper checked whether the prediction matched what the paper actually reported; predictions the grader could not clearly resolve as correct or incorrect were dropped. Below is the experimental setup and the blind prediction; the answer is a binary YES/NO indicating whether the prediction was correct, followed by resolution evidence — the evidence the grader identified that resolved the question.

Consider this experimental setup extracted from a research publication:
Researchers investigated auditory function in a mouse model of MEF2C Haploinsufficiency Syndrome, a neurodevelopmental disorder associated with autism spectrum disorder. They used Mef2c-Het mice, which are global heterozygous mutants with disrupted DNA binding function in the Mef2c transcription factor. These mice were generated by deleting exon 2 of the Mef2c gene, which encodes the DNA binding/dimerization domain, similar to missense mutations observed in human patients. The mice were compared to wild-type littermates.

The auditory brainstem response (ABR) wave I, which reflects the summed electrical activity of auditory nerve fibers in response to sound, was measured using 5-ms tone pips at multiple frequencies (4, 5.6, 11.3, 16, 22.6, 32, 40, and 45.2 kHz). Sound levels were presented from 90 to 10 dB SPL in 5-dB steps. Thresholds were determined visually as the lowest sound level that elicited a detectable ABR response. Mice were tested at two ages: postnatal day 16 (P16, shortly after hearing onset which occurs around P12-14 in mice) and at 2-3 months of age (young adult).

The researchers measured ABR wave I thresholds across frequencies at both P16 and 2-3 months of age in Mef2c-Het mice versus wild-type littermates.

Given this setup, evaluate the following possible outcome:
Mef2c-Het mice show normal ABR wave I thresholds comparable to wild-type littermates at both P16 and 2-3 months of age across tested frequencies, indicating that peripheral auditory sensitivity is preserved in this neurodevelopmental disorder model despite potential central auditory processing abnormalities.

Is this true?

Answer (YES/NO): NO